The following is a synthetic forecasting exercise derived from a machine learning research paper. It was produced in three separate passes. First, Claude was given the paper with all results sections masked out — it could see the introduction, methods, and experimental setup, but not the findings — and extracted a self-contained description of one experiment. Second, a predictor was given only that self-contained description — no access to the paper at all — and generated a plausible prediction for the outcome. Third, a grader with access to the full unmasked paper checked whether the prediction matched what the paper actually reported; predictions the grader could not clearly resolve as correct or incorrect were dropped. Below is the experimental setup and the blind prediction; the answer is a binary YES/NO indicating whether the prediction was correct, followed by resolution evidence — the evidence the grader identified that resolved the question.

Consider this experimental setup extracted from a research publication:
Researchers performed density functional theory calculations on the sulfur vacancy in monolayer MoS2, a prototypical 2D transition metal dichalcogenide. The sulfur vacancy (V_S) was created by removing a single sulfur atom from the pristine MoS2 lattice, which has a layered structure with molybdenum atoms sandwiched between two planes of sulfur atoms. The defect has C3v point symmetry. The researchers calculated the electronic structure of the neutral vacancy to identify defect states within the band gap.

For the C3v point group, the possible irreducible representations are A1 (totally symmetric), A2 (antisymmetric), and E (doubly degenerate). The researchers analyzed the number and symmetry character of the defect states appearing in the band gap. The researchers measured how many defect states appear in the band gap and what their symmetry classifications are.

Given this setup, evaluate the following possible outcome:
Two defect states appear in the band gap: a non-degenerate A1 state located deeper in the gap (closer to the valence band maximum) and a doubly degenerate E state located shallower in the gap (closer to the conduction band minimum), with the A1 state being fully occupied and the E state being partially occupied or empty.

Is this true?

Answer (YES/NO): NO